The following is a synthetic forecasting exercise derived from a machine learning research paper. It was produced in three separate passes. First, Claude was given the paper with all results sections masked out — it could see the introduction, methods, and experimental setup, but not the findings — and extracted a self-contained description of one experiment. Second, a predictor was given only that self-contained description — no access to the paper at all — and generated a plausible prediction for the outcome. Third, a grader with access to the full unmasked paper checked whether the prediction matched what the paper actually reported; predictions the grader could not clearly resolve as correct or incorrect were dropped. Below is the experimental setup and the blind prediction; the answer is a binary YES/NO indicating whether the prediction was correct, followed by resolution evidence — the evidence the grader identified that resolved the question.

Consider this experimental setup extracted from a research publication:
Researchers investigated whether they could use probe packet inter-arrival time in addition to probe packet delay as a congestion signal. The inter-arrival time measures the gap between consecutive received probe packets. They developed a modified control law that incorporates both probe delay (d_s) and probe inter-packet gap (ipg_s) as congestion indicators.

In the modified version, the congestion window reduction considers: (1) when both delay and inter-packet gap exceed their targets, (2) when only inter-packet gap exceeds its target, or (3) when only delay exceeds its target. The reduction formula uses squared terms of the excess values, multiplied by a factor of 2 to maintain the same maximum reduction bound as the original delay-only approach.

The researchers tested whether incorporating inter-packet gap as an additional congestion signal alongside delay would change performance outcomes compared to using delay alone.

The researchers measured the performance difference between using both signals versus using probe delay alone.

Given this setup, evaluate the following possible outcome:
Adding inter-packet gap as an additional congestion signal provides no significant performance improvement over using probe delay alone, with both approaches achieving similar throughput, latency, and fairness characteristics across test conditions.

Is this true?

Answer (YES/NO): YES